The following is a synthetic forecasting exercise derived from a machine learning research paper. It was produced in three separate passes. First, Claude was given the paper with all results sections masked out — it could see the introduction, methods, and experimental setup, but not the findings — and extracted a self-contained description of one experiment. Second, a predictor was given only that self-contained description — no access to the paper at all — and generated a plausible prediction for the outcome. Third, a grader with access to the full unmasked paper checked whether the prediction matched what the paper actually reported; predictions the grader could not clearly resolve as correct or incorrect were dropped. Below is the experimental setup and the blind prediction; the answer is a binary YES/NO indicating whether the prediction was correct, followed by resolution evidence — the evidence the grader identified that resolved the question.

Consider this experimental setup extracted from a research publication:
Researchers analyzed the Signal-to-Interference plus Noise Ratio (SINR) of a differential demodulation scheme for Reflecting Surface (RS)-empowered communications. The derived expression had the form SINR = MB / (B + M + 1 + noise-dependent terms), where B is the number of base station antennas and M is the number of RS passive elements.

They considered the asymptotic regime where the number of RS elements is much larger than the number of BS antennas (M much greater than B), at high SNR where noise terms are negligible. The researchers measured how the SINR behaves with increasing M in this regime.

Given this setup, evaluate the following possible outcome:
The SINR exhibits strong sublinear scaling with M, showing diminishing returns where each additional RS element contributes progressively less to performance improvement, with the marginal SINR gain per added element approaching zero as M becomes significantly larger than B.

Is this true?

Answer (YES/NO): YES